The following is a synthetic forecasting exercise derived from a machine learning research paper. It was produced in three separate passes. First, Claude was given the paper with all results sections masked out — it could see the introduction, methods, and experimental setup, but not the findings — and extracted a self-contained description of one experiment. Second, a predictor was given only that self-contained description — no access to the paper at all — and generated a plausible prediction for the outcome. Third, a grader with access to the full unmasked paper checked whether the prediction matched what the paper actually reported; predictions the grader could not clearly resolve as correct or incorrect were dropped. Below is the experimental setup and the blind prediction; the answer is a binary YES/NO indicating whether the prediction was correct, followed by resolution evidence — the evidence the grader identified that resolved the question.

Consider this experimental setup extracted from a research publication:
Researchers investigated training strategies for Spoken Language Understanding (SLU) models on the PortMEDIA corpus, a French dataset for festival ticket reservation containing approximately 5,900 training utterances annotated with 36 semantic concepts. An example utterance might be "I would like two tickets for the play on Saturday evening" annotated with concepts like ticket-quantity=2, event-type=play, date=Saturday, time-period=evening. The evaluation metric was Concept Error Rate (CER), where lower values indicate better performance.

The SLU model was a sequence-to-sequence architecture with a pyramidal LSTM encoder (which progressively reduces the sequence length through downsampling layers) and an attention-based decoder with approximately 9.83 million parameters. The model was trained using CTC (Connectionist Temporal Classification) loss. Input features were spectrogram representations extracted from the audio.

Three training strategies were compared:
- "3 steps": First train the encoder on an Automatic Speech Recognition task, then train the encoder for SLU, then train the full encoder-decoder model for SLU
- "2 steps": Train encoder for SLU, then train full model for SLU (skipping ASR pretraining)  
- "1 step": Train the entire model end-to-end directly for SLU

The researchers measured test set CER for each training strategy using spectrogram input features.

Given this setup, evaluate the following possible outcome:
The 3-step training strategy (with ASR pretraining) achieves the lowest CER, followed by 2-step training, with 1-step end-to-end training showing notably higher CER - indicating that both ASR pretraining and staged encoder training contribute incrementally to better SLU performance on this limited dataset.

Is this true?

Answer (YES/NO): NO